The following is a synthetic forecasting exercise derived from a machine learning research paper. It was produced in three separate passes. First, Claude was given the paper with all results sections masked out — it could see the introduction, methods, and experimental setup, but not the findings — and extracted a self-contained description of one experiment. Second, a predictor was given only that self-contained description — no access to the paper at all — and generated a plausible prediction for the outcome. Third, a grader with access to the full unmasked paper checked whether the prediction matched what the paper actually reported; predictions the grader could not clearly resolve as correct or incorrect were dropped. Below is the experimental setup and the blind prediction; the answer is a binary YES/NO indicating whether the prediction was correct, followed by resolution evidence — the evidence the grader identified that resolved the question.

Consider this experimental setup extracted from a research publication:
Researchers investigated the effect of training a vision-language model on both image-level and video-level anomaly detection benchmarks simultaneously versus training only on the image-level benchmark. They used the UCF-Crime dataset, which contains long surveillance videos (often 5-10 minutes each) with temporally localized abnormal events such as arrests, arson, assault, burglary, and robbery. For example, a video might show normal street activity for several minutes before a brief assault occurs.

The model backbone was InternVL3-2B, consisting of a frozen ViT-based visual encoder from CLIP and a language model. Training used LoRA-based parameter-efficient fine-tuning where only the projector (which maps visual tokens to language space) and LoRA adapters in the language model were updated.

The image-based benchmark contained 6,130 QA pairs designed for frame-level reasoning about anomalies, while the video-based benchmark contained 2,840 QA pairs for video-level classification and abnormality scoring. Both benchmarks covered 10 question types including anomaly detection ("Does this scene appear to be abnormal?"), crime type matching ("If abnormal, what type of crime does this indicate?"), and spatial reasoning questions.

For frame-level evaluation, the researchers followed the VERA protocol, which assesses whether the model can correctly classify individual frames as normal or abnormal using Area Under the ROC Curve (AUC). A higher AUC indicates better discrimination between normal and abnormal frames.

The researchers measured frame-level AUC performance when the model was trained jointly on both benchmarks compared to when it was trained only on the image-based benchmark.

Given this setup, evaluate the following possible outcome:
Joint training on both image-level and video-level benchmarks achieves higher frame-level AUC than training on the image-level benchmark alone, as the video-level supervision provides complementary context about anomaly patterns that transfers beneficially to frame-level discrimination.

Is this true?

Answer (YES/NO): NO